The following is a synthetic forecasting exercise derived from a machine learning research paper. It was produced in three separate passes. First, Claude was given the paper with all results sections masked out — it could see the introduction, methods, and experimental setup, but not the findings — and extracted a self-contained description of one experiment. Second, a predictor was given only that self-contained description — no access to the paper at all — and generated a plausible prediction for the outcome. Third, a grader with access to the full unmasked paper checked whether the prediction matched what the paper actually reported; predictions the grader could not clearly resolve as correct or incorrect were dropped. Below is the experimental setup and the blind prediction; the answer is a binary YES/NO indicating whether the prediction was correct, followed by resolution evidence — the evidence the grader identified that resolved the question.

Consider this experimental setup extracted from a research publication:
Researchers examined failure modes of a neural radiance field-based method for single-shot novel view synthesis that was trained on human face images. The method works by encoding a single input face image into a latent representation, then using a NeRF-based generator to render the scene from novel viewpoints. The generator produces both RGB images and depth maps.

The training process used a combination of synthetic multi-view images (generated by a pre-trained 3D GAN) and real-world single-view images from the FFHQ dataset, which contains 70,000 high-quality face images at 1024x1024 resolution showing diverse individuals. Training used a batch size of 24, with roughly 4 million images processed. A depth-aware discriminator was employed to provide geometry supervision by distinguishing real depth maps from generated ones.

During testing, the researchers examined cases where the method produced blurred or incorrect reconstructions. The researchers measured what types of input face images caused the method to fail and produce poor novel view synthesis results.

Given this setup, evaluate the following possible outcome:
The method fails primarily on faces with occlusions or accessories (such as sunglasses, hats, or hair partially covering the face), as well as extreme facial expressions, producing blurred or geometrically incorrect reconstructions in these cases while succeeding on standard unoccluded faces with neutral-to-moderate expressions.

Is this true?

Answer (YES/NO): NO